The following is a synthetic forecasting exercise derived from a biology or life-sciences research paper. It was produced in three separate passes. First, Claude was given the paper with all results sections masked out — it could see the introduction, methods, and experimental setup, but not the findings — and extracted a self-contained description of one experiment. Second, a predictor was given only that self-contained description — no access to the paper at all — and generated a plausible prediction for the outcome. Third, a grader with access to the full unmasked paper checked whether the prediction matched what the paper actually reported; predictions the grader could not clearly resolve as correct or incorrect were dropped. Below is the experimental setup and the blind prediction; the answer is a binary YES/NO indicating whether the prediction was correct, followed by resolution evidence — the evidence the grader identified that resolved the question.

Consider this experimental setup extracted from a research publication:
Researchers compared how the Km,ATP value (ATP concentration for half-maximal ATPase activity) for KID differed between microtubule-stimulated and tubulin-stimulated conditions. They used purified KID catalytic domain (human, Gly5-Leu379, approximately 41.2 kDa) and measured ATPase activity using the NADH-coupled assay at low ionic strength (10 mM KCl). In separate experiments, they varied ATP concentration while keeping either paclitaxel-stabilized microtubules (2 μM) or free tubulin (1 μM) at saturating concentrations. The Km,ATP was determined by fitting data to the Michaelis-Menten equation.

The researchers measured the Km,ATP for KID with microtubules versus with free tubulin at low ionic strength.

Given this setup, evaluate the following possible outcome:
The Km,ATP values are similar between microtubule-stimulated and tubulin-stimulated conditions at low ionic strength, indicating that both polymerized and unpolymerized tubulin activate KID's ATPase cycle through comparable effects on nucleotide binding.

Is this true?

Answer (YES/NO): NO